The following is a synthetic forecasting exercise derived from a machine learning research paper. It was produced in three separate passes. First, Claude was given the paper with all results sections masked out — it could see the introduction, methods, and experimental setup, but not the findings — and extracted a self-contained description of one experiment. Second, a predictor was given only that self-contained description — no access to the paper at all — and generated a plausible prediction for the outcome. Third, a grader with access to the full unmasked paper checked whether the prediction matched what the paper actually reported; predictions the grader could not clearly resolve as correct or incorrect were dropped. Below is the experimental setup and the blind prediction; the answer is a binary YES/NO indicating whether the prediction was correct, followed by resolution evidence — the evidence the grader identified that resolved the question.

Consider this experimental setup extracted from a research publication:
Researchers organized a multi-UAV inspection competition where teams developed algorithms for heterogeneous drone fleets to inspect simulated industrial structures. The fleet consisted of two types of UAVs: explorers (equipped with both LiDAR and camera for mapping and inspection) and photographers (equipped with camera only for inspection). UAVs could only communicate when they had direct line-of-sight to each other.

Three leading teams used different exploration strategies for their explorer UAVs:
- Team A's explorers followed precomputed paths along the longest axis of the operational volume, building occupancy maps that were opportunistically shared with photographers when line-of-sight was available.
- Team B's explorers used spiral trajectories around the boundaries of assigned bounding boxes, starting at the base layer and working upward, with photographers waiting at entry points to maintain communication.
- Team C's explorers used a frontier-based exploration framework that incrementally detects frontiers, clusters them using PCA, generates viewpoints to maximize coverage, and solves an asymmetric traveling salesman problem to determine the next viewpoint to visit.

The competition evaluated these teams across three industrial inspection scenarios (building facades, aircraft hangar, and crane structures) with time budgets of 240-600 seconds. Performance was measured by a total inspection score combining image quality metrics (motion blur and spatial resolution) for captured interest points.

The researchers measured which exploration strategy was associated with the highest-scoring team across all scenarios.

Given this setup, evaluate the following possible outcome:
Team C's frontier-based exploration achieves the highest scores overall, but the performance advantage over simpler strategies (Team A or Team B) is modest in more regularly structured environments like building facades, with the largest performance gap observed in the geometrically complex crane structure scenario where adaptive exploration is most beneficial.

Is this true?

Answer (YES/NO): NO